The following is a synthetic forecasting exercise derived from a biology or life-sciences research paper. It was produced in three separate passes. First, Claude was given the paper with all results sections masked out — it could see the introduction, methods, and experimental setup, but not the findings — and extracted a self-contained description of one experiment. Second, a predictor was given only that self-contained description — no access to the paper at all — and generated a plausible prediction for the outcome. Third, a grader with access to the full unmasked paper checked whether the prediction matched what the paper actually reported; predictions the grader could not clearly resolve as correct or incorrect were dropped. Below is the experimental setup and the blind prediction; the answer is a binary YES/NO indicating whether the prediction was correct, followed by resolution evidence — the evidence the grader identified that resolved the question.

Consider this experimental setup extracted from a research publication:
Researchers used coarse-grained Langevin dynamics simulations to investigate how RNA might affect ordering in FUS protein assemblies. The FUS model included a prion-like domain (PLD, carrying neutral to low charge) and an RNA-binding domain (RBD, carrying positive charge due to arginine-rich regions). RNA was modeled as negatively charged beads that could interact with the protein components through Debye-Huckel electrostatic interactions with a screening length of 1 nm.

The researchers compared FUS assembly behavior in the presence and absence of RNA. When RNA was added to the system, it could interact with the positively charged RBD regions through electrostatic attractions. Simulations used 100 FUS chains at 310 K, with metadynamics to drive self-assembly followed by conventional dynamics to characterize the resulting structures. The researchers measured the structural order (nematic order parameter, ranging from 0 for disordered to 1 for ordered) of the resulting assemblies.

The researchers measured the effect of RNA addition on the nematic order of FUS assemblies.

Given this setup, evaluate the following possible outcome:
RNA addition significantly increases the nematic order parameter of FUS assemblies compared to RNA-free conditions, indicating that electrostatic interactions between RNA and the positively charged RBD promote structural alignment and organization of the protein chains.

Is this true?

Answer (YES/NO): NO